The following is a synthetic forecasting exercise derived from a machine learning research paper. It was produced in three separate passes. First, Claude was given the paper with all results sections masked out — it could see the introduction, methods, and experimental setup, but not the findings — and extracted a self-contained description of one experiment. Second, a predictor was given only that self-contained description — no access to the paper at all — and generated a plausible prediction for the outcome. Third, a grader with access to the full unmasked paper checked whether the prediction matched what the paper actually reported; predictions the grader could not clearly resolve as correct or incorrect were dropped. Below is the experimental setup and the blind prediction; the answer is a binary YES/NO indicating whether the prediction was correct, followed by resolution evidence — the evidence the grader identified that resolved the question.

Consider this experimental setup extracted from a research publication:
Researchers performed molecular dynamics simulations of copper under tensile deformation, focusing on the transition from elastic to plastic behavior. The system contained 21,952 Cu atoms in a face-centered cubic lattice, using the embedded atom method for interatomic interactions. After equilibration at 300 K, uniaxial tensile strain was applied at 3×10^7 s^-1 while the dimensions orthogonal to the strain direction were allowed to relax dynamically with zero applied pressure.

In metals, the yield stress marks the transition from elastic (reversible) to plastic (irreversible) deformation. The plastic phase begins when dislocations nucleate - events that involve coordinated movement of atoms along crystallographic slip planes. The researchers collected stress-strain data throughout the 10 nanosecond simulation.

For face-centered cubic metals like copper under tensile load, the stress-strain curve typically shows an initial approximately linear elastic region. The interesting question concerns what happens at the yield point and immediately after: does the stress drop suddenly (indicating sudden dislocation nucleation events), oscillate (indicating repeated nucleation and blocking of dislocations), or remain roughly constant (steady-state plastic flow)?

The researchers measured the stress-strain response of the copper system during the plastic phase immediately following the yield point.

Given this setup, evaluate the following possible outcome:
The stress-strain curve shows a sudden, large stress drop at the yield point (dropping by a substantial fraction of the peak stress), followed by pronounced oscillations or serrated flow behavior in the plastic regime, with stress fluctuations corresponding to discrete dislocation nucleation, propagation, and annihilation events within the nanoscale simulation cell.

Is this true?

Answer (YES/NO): YES